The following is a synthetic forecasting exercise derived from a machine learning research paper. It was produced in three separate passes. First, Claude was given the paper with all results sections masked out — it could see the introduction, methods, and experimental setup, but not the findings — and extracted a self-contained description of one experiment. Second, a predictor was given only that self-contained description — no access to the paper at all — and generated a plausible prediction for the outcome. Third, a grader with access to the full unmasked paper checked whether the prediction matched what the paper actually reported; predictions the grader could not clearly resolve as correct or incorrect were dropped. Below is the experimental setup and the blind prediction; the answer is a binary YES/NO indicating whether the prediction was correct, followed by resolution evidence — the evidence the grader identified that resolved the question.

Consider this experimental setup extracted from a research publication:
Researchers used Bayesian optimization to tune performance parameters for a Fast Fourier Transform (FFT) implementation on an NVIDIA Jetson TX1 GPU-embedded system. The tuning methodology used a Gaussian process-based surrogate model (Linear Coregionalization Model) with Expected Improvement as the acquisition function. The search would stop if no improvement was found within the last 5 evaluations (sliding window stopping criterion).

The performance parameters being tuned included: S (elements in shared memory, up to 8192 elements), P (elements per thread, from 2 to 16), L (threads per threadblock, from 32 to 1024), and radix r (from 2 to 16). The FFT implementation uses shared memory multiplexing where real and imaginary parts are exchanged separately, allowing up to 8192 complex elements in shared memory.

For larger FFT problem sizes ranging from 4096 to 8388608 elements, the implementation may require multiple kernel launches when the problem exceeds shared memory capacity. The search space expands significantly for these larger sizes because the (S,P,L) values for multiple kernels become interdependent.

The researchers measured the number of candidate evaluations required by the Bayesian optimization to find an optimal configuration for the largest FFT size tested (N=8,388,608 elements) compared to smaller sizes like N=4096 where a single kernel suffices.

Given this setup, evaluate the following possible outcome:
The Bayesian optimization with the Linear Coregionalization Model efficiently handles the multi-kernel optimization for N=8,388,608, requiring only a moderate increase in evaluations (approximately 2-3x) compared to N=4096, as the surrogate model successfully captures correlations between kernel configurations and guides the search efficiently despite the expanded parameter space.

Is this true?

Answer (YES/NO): NO